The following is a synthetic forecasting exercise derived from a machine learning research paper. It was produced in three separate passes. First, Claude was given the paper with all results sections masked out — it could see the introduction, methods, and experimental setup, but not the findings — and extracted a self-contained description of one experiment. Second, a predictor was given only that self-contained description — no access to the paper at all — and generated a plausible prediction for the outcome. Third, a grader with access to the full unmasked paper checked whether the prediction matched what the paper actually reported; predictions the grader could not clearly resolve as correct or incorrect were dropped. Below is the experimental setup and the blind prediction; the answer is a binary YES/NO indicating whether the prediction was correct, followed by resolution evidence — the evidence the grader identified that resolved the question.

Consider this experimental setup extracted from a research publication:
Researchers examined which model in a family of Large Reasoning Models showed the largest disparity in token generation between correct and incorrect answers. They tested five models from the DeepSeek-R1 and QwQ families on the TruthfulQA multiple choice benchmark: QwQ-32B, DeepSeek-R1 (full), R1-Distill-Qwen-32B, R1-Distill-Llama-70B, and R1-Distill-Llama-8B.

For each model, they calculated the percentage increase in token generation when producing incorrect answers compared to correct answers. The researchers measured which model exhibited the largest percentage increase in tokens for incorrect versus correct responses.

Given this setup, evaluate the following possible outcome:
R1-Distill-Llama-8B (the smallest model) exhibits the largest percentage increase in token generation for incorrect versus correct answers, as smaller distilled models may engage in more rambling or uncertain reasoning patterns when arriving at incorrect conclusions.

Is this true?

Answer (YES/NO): NO